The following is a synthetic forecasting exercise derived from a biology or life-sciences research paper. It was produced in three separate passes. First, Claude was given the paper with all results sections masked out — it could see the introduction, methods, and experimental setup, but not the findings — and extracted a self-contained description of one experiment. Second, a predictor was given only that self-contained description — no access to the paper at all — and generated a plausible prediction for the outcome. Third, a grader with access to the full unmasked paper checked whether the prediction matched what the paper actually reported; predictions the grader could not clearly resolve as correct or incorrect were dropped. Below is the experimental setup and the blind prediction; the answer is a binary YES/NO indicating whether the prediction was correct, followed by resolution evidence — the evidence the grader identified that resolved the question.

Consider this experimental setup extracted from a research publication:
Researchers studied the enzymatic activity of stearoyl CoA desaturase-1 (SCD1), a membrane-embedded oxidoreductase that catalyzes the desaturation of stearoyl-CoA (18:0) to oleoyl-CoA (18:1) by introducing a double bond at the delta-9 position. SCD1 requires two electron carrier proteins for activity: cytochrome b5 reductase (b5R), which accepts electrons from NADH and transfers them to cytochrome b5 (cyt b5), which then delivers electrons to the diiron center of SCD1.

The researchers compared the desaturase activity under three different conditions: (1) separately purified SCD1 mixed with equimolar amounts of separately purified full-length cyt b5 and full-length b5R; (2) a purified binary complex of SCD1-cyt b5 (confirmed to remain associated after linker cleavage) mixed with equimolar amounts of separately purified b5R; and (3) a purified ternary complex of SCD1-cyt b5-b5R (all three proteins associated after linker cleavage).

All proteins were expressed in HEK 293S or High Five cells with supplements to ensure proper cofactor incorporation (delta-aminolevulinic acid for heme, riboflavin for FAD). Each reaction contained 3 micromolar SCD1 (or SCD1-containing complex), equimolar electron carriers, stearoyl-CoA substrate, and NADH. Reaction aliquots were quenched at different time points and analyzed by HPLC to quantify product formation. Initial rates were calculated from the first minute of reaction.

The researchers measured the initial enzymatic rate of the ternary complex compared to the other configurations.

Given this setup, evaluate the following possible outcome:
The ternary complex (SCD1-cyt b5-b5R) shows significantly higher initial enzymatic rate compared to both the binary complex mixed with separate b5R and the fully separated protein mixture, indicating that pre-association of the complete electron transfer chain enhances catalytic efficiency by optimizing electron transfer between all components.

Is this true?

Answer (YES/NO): YES